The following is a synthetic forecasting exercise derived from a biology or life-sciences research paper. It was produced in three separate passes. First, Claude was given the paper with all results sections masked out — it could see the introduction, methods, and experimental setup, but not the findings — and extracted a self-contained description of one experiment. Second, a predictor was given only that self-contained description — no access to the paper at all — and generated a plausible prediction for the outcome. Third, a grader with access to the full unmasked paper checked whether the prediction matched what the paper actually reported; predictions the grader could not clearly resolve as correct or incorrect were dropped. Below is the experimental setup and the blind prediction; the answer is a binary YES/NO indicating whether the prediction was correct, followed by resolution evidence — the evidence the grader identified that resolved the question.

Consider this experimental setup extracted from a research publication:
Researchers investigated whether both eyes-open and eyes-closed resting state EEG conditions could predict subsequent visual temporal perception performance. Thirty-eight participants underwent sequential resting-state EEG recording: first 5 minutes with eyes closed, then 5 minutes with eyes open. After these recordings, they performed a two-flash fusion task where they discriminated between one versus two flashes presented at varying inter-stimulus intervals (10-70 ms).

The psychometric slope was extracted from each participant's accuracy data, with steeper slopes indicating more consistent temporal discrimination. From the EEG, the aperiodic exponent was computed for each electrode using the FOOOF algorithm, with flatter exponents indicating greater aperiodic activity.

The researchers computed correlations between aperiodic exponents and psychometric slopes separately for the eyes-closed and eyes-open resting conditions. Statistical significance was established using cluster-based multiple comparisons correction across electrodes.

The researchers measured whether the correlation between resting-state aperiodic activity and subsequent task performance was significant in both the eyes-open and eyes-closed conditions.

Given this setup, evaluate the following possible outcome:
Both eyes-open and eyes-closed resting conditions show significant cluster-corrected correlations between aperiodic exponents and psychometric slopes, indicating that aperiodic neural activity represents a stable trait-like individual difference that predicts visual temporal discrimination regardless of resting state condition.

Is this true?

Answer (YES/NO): YES